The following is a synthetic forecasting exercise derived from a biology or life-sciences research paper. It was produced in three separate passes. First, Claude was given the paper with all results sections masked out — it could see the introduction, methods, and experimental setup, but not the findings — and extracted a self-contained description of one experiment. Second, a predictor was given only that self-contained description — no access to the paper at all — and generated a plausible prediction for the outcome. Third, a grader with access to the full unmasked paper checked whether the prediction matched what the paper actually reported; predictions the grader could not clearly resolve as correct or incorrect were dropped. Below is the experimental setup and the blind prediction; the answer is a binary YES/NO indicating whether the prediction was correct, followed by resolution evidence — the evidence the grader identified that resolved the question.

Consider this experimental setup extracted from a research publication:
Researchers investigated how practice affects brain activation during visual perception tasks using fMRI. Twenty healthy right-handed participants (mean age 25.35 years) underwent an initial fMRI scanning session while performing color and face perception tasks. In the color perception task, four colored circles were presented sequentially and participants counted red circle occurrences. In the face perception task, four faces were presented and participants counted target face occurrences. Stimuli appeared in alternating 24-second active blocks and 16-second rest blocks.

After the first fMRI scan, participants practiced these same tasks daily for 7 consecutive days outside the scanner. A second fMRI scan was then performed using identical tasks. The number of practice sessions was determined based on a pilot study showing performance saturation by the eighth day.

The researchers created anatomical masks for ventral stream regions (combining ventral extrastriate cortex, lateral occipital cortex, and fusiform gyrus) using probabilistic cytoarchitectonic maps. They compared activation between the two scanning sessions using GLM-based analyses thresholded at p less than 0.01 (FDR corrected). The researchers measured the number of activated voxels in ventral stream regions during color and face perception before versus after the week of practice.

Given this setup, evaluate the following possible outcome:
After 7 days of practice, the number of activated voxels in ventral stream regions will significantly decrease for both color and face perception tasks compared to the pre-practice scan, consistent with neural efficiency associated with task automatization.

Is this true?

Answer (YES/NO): YES